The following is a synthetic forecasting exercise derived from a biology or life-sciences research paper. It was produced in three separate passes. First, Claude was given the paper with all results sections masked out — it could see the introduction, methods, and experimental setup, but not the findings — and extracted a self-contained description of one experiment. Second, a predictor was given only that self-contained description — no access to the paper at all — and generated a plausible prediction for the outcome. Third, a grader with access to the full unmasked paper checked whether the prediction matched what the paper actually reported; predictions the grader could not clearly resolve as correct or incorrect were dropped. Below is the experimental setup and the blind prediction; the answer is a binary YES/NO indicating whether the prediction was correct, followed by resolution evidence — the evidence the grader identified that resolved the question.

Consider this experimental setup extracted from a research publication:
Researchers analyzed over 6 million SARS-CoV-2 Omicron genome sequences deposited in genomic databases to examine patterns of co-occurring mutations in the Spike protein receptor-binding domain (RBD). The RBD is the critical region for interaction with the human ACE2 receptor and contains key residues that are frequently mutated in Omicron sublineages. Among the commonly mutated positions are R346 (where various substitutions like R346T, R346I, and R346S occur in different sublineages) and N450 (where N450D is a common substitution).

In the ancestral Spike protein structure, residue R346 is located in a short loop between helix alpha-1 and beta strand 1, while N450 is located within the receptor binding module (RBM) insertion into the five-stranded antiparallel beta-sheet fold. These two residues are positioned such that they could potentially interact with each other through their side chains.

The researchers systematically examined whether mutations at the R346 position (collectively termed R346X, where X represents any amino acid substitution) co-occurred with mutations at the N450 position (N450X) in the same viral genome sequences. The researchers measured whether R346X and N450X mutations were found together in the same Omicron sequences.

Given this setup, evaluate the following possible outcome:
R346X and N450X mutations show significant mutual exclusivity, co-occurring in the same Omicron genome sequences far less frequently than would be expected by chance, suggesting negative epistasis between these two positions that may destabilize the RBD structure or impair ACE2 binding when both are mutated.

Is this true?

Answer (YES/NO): YES